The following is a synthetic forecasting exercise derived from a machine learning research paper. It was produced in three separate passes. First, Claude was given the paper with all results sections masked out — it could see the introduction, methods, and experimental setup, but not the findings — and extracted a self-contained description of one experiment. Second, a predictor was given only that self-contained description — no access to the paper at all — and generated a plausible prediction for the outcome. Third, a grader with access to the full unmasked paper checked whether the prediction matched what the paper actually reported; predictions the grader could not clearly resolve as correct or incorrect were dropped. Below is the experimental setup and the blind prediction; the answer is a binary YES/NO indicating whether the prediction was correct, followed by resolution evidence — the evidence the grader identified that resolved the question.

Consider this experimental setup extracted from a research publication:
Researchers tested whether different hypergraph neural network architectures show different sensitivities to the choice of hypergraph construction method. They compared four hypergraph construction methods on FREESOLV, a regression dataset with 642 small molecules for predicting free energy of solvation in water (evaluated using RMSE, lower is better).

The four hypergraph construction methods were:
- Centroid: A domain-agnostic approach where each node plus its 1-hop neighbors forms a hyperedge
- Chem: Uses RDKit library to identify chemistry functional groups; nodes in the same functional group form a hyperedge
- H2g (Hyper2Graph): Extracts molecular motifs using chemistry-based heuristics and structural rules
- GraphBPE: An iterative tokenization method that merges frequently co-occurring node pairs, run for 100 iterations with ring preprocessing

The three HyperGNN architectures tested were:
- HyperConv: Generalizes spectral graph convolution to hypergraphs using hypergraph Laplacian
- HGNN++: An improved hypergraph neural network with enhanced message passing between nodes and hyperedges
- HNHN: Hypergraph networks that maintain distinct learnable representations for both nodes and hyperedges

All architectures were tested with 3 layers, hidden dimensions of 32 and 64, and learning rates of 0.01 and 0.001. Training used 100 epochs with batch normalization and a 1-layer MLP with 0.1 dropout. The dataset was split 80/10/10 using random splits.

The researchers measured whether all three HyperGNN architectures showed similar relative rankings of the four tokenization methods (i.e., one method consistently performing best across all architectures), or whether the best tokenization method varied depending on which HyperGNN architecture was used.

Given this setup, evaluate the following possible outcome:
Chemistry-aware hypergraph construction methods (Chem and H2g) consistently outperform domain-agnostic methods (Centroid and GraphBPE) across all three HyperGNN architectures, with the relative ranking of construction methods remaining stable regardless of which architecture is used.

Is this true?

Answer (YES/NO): NO